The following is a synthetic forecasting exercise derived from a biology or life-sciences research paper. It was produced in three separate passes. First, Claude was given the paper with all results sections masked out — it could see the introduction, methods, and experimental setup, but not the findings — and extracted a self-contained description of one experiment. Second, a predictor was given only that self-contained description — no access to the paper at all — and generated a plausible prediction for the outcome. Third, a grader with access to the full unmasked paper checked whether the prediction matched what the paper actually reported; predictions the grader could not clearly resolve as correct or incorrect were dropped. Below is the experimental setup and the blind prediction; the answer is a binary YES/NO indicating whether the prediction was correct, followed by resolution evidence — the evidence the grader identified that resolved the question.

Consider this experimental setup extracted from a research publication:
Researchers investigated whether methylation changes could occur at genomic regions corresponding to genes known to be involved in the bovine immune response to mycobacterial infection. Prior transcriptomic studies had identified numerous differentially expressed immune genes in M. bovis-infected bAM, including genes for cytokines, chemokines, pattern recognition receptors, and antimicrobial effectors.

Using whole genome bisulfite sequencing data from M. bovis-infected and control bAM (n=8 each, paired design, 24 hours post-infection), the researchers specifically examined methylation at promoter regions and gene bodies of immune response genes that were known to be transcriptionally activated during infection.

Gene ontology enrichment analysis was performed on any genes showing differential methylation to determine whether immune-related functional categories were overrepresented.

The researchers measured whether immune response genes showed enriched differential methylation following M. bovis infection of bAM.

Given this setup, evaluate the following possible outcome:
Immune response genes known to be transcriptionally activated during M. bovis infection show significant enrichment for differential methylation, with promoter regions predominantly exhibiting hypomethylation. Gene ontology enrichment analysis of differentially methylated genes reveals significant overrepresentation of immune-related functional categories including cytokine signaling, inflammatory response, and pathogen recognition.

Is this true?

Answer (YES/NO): NO